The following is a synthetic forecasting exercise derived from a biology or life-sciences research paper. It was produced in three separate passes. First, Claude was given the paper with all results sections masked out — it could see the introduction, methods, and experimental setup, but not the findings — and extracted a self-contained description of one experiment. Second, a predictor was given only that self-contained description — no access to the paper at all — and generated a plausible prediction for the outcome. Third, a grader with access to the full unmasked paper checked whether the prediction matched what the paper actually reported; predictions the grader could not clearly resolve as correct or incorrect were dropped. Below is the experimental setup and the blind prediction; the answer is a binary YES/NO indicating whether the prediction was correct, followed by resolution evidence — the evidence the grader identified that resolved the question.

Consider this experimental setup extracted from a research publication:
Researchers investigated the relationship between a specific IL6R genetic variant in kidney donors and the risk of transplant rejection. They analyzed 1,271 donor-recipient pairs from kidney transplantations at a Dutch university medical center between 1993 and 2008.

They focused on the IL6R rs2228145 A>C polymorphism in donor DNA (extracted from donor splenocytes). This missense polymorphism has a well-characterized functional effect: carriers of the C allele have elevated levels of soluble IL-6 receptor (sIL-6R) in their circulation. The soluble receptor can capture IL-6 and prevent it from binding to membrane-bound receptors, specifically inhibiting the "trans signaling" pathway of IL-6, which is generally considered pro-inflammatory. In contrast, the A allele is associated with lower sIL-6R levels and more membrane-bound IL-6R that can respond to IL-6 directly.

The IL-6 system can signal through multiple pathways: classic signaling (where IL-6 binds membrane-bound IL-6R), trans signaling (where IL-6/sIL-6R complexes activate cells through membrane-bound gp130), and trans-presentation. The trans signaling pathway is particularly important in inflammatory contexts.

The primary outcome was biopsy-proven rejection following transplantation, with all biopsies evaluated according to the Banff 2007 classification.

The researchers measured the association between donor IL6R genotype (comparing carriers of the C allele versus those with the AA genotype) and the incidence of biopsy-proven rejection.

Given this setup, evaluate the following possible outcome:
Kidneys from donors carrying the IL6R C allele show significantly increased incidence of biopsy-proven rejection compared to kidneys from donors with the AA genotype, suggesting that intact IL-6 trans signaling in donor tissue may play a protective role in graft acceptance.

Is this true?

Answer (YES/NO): NO